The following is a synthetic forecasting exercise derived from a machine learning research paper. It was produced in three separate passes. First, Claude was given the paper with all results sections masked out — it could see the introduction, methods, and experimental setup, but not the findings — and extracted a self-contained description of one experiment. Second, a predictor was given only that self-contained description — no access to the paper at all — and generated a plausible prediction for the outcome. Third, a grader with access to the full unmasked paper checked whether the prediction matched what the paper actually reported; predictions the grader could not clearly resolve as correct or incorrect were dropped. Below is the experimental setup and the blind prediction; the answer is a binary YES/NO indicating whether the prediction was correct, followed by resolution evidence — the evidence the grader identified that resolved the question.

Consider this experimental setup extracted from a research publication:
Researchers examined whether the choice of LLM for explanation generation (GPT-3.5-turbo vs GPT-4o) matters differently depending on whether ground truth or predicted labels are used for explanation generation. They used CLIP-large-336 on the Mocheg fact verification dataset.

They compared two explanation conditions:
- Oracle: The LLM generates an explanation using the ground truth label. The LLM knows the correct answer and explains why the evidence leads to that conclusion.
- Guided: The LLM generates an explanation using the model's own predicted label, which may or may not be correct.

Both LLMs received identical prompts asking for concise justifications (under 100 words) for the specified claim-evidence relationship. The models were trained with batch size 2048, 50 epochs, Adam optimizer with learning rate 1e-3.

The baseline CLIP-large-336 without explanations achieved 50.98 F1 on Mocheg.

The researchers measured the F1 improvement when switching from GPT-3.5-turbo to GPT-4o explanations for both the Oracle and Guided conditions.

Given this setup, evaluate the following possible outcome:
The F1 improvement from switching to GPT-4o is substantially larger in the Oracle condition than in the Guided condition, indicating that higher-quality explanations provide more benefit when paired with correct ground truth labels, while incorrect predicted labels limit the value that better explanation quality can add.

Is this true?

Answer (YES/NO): NO